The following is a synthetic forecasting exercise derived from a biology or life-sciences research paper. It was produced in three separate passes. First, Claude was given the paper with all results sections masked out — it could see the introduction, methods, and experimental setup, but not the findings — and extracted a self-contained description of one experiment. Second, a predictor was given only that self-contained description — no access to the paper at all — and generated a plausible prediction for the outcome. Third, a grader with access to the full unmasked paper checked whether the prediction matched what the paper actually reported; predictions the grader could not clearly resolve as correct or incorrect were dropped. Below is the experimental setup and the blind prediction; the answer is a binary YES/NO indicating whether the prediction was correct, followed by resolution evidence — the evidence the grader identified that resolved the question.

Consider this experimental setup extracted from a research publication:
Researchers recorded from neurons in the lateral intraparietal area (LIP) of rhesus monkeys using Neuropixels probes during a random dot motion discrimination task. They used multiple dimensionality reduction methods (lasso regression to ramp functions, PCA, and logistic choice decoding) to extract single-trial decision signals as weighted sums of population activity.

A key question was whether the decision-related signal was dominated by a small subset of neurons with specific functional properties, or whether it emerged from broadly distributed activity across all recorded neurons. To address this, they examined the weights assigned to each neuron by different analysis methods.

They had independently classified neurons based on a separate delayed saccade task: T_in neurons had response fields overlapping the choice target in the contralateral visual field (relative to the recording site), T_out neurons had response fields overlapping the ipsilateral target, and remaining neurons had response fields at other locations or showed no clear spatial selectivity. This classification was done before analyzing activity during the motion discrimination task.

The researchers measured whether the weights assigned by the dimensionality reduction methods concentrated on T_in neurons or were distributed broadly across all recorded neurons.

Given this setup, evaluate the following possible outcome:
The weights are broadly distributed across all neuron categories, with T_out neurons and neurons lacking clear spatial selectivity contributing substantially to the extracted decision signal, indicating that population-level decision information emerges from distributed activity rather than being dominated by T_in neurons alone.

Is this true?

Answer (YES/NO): NO